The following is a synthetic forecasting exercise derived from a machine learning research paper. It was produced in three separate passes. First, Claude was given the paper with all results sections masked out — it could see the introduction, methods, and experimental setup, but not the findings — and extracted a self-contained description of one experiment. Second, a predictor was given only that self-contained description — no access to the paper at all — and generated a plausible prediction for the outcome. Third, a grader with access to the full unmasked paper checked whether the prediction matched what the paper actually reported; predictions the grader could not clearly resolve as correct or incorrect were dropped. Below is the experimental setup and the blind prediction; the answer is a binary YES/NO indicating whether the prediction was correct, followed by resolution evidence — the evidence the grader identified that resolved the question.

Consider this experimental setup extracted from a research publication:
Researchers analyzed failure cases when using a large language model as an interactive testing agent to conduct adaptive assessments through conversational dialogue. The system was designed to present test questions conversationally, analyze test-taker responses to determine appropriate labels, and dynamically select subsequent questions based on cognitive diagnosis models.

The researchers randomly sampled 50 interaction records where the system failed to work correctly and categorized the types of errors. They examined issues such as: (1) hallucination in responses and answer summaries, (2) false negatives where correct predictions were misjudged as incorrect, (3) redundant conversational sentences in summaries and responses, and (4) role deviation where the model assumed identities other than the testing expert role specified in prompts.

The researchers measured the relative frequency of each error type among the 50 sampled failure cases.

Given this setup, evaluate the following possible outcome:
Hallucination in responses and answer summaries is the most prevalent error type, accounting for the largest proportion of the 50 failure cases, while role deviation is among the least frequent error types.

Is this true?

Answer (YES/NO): NO